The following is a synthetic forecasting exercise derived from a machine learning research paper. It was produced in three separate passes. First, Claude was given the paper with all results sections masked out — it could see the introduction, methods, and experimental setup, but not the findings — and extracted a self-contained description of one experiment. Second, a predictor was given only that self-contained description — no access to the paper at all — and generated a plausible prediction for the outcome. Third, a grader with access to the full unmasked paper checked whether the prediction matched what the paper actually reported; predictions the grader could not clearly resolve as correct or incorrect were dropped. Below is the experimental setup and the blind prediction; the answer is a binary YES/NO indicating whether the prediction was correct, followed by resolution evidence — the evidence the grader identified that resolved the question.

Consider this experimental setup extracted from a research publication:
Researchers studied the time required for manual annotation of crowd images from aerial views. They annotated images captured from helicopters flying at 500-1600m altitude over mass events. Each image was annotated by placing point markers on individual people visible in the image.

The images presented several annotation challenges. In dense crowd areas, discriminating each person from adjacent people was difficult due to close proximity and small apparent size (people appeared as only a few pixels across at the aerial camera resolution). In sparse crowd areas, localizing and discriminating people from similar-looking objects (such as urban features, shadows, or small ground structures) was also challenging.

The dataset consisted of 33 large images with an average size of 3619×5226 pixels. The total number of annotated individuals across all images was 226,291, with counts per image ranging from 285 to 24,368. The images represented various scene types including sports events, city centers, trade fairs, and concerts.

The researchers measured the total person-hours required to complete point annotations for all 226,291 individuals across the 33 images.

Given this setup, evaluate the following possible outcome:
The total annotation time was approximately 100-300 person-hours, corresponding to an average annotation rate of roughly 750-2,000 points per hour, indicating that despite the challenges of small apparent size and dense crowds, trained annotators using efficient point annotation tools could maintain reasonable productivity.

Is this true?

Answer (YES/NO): NO